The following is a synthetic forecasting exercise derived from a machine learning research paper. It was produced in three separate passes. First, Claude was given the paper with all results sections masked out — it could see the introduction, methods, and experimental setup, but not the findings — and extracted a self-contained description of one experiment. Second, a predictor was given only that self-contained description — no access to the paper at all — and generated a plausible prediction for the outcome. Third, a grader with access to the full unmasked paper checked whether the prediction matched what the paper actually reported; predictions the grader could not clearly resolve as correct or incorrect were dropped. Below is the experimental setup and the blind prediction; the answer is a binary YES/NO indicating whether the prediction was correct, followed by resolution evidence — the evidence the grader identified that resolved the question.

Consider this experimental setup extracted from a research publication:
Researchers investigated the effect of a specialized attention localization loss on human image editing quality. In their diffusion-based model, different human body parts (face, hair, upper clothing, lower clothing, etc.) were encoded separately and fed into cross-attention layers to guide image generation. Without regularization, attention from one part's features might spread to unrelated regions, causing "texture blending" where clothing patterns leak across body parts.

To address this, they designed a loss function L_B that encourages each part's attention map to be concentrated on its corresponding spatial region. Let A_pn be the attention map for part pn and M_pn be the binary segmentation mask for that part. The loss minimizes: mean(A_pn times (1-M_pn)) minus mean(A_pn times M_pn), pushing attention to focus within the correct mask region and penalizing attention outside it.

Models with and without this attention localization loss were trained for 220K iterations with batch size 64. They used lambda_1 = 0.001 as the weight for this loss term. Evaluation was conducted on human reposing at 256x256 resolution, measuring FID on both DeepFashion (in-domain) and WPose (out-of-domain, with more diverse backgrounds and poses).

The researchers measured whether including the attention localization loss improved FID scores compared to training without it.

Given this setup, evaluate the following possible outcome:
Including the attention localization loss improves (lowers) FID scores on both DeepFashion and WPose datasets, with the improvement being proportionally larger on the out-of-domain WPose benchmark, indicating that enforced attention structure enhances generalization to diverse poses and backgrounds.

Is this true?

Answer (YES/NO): NO